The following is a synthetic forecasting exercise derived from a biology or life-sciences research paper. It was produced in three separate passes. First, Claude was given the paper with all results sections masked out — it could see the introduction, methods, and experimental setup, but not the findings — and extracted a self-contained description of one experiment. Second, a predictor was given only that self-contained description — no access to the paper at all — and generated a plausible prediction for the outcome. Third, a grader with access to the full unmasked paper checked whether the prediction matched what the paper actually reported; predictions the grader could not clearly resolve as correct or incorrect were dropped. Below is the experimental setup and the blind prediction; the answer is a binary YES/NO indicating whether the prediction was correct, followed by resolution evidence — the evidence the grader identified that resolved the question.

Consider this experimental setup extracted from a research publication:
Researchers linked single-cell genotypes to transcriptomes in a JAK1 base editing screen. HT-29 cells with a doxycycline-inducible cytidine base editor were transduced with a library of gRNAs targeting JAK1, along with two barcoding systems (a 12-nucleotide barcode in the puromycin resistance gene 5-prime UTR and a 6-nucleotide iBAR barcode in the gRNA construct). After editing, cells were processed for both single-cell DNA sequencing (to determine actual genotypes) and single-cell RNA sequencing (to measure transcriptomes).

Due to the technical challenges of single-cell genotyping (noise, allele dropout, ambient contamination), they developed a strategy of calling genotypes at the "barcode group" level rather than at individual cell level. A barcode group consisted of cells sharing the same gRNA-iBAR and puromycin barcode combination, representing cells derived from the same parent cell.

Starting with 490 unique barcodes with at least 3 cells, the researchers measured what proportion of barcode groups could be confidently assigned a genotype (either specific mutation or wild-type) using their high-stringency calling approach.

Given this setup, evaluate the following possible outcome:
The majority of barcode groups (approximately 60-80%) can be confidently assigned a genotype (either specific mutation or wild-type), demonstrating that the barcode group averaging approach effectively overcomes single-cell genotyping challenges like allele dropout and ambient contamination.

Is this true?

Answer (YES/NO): NO